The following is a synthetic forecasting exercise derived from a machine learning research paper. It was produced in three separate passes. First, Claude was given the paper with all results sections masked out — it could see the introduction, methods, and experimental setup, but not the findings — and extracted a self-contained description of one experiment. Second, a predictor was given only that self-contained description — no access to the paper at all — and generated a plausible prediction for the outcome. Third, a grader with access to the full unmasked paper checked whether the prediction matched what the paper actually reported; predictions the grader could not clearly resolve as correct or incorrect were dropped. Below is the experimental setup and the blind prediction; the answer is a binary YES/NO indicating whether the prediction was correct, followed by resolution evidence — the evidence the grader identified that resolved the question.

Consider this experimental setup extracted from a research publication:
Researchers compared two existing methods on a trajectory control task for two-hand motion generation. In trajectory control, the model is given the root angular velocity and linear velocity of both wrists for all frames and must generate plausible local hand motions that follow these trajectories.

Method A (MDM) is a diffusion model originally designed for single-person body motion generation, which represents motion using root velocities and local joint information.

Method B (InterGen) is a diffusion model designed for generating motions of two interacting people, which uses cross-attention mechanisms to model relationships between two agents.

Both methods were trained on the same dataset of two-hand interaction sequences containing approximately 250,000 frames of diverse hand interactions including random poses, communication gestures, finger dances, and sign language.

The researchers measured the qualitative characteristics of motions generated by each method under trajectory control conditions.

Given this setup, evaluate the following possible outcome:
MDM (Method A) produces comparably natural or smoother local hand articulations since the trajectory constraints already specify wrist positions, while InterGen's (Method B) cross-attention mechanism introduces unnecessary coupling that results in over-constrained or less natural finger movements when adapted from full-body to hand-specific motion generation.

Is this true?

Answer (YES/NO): NO